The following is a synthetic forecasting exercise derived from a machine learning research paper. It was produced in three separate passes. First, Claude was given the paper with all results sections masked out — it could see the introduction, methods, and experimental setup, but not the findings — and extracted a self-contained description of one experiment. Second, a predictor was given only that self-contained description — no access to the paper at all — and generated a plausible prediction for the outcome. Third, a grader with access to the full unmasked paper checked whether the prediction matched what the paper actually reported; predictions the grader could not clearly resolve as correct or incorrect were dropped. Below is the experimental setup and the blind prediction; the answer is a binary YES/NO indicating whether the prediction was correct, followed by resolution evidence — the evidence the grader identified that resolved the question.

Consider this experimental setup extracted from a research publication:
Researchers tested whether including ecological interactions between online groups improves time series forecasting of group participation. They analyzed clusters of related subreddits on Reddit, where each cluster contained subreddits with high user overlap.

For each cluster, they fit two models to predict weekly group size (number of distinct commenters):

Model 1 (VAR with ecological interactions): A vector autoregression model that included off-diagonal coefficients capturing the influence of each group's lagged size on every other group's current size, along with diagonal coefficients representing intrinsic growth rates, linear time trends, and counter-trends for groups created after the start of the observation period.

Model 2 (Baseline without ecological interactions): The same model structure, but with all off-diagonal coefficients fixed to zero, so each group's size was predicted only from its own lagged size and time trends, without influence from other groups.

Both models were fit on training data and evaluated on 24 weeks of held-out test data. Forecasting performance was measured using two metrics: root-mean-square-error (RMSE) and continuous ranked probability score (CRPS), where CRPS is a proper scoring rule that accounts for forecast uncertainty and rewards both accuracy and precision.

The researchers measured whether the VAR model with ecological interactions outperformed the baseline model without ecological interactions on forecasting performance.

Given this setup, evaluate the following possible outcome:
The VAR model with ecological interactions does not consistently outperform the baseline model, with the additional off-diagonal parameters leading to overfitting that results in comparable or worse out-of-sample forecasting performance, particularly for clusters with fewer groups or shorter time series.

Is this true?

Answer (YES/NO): NO